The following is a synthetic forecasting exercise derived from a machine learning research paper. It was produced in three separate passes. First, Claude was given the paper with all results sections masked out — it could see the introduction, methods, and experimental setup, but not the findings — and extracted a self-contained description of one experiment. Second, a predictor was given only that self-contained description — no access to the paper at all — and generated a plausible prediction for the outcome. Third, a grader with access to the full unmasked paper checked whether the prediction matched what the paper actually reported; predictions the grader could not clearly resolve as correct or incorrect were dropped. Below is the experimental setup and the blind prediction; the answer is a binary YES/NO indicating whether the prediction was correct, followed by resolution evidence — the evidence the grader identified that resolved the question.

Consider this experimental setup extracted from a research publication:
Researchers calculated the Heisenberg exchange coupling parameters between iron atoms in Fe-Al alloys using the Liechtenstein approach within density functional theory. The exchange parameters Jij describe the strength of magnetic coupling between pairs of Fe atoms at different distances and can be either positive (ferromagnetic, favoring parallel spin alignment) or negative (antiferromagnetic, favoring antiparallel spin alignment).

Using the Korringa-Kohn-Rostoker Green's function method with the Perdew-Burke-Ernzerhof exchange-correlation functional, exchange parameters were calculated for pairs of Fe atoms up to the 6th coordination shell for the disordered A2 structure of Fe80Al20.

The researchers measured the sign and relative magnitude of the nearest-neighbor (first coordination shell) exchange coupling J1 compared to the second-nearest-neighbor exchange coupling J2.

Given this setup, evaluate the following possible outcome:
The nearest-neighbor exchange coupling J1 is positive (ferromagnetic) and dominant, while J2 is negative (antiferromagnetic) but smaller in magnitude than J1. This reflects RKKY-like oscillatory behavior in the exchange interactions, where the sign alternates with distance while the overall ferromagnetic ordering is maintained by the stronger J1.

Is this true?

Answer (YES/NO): YES